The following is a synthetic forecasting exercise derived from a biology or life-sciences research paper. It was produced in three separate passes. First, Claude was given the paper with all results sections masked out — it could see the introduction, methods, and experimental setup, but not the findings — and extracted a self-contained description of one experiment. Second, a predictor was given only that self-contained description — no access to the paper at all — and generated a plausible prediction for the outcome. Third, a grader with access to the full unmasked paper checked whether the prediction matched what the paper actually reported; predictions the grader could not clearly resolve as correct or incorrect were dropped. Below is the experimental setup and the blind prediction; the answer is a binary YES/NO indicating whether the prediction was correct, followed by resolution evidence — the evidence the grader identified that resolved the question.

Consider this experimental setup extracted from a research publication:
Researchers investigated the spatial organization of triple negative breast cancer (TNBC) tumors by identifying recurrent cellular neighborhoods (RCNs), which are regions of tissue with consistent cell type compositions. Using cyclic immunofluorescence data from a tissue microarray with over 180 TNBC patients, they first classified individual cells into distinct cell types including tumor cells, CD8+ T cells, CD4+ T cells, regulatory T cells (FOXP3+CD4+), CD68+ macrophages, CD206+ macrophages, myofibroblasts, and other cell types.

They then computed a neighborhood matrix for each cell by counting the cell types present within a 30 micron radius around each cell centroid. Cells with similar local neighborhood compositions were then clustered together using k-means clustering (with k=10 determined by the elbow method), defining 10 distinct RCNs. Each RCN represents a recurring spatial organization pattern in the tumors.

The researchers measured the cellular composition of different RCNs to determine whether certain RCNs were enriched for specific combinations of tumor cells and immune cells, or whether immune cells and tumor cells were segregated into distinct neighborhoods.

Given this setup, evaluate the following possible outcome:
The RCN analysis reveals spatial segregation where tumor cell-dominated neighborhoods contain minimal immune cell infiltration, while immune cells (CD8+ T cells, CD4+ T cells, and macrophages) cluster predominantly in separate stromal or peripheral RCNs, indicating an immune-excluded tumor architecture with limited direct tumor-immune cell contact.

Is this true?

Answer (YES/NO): NO